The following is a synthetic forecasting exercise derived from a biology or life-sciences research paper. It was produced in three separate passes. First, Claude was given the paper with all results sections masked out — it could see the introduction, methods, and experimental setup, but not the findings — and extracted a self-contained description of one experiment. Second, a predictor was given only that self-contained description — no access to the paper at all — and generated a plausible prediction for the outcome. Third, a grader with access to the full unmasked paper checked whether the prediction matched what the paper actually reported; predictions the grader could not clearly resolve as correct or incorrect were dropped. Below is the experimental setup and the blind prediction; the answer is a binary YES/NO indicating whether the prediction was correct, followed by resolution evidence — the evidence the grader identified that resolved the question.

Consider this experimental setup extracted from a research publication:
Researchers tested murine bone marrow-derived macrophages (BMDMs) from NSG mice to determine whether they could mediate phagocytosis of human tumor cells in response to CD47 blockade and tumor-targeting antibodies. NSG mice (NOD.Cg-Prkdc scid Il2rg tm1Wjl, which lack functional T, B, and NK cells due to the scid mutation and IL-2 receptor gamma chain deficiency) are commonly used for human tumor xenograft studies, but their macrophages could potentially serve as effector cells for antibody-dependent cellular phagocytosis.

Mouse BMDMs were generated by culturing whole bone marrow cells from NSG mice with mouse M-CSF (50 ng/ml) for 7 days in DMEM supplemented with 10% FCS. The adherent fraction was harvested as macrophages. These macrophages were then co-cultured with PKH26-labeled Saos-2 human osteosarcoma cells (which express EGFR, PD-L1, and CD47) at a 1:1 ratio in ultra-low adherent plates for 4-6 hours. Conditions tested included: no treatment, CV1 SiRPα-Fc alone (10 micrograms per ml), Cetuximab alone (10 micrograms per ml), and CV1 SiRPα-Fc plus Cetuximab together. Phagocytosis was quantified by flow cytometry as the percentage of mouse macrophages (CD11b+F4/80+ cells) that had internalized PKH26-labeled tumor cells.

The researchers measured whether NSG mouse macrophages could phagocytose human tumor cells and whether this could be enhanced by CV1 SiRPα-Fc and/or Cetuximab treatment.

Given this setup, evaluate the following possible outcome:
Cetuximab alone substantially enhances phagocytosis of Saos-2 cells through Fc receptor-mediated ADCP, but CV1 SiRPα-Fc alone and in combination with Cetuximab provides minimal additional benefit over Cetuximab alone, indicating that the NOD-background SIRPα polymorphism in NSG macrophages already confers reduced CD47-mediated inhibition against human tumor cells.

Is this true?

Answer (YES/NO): NO